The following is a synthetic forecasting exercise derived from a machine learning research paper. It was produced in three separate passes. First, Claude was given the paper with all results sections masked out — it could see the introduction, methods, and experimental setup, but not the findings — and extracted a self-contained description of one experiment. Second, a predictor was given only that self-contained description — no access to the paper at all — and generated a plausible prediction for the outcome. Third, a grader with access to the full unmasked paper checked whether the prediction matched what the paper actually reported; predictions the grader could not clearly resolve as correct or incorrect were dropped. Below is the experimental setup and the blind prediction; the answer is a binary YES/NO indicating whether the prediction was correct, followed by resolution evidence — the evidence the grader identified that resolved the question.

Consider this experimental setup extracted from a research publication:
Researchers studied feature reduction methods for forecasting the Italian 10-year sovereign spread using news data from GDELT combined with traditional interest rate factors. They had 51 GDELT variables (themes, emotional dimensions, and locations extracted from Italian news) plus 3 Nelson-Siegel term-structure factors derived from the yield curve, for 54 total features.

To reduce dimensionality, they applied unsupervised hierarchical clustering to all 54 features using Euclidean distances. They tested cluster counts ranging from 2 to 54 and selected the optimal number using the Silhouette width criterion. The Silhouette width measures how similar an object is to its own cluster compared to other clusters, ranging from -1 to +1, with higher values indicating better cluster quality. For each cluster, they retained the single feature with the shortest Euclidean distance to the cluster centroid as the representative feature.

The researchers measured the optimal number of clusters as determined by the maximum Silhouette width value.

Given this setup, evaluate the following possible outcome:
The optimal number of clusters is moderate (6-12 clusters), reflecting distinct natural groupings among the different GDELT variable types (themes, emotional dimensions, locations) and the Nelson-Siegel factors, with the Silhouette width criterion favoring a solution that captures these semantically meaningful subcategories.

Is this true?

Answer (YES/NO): NO